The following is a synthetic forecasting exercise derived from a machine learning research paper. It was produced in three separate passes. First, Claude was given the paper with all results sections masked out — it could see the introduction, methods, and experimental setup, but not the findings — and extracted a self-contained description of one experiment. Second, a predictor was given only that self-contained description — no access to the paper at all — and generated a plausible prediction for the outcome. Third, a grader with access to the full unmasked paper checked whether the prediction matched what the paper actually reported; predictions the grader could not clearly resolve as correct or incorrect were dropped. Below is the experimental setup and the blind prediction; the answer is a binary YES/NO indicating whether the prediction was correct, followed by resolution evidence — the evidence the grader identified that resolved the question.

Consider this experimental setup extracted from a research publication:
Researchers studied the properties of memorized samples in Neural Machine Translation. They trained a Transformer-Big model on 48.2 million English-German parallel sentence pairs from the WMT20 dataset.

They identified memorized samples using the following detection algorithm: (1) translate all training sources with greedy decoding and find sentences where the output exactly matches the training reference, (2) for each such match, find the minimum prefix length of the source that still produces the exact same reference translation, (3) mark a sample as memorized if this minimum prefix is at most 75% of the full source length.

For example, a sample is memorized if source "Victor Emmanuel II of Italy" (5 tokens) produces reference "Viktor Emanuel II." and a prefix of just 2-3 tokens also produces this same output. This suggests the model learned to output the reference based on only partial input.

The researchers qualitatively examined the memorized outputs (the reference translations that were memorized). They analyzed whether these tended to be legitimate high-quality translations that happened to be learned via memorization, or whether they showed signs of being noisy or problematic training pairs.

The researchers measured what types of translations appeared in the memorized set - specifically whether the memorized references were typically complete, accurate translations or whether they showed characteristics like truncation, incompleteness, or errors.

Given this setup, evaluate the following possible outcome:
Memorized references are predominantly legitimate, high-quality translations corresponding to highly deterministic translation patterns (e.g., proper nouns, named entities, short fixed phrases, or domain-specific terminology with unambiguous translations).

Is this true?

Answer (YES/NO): NO